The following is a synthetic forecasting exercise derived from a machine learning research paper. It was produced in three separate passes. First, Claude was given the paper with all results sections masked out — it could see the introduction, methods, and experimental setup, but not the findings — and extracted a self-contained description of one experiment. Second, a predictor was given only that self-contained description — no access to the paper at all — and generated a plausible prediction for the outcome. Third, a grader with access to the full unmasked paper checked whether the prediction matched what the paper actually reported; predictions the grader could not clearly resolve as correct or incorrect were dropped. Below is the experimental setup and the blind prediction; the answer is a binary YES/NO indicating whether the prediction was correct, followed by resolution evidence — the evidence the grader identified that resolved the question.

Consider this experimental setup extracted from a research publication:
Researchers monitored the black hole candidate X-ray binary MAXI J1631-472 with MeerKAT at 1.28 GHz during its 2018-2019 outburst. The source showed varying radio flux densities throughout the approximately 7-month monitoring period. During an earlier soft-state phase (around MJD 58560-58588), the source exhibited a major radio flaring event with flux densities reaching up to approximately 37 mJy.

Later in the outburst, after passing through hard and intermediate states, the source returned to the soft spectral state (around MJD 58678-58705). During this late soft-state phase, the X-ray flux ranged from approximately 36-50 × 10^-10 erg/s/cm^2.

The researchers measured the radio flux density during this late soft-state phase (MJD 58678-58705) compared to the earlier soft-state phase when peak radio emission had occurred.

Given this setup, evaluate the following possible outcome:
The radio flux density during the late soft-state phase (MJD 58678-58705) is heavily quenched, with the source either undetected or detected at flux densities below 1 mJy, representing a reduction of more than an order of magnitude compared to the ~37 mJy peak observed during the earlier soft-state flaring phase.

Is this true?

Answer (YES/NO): NO